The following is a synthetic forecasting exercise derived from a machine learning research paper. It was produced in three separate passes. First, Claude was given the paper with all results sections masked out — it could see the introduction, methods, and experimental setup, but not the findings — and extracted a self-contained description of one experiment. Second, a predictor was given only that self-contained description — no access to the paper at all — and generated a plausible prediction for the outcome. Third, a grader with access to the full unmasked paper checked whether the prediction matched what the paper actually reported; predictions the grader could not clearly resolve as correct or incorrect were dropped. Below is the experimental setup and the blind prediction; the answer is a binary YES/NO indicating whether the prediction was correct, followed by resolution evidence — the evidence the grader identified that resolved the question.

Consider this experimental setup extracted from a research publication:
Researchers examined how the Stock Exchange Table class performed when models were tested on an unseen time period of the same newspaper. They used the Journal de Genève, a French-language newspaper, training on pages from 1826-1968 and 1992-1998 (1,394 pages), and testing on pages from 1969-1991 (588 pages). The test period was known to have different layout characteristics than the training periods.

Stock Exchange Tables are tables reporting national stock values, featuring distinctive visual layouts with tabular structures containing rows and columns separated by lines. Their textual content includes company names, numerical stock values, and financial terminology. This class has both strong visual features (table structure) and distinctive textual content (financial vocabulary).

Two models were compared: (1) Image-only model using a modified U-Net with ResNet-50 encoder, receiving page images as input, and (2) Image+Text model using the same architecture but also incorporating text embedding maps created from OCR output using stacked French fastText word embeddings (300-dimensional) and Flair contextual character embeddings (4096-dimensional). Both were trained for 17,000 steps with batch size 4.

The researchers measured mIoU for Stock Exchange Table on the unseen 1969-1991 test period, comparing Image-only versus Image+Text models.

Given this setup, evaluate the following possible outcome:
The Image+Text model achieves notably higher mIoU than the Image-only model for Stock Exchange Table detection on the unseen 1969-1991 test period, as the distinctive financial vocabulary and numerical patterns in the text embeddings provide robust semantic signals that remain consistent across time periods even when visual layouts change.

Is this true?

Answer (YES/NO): NO